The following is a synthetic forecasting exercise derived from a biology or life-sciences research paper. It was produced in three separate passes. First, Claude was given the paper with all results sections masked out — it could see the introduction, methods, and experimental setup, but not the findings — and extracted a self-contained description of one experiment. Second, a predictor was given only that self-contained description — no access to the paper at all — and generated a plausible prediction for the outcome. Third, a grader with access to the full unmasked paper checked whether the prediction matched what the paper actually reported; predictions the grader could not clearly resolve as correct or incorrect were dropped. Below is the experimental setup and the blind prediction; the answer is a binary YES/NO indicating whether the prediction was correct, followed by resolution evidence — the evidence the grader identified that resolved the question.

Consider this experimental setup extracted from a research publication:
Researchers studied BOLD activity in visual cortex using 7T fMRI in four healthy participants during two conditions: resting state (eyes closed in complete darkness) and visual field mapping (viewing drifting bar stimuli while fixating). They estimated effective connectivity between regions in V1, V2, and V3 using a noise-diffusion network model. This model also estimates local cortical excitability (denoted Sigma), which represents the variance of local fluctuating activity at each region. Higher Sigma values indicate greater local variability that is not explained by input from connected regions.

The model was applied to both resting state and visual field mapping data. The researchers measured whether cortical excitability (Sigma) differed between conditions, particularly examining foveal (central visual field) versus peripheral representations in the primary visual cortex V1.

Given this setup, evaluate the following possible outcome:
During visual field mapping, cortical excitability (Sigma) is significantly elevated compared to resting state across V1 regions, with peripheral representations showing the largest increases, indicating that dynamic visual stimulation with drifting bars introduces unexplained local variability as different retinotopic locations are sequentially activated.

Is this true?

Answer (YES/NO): NO